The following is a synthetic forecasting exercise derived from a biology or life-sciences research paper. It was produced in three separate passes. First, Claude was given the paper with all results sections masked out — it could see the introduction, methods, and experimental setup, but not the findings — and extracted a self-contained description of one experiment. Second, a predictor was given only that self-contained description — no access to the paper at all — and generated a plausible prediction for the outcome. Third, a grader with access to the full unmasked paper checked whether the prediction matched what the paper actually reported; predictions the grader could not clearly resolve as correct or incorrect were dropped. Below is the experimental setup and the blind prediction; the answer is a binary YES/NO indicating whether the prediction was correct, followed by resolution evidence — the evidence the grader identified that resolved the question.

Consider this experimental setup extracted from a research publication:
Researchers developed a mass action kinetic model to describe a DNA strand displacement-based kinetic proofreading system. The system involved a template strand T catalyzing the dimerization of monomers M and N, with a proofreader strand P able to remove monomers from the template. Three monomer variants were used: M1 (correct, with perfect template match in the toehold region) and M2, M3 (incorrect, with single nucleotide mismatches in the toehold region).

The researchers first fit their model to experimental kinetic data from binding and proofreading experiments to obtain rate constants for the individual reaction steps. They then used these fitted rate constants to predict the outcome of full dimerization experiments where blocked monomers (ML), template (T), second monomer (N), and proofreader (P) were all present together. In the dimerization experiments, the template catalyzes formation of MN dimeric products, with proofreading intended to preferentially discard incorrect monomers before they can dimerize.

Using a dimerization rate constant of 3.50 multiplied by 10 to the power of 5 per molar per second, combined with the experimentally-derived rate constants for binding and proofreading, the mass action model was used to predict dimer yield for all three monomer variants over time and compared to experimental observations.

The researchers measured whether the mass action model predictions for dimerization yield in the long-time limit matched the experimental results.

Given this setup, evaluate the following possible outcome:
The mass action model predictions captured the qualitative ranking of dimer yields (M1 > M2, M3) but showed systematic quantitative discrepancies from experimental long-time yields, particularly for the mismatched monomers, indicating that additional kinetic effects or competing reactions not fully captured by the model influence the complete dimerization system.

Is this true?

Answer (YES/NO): NO